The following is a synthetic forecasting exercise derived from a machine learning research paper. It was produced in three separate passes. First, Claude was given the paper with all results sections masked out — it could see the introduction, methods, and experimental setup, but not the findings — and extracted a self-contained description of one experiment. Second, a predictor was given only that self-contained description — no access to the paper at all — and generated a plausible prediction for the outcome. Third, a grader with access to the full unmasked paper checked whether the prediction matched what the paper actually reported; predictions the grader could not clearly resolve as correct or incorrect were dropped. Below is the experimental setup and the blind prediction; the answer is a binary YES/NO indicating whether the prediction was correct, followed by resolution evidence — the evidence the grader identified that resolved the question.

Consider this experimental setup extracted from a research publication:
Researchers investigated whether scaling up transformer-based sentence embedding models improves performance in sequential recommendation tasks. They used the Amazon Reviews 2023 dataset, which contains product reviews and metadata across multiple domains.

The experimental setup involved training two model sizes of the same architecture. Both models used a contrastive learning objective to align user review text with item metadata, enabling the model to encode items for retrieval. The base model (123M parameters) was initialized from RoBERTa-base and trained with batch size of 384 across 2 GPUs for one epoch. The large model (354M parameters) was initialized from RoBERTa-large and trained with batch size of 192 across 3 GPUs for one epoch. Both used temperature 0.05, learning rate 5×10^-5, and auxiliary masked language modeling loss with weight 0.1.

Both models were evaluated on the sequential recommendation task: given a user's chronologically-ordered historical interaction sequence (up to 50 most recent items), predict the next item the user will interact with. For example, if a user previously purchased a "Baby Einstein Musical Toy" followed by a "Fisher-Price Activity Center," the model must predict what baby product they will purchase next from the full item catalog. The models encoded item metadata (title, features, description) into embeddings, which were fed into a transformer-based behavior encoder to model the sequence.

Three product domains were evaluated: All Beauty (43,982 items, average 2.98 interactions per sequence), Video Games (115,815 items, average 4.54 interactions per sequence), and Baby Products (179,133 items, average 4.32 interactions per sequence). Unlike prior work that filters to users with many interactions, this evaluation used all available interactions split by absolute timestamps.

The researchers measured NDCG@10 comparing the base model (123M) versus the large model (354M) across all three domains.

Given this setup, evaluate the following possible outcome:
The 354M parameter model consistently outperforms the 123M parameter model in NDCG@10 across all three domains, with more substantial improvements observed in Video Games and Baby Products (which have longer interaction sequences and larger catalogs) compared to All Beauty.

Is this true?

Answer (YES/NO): NO